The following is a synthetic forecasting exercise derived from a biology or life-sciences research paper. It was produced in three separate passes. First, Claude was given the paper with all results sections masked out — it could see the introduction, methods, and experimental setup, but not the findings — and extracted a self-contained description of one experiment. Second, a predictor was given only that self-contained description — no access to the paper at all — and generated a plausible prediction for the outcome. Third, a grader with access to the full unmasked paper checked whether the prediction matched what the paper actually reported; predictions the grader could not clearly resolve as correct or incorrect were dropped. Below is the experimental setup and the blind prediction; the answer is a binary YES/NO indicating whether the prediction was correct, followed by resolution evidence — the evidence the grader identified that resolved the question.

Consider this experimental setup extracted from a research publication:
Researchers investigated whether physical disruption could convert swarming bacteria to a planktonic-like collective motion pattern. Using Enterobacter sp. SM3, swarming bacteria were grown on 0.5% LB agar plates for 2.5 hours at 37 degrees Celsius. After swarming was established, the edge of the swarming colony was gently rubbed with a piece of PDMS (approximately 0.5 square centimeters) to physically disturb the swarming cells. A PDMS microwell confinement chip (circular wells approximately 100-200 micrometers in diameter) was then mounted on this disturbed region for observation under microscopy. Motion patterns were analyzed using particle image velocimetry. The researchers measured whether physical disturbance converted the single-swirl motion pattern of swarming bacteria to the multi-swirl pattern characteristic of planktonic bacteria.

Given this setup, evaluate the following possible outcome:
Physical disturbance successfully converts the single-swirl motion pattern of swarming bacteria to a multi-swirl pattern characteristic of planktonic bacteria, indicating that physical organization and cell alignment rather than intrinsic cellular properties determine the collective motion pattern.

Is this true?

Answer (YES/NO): NO